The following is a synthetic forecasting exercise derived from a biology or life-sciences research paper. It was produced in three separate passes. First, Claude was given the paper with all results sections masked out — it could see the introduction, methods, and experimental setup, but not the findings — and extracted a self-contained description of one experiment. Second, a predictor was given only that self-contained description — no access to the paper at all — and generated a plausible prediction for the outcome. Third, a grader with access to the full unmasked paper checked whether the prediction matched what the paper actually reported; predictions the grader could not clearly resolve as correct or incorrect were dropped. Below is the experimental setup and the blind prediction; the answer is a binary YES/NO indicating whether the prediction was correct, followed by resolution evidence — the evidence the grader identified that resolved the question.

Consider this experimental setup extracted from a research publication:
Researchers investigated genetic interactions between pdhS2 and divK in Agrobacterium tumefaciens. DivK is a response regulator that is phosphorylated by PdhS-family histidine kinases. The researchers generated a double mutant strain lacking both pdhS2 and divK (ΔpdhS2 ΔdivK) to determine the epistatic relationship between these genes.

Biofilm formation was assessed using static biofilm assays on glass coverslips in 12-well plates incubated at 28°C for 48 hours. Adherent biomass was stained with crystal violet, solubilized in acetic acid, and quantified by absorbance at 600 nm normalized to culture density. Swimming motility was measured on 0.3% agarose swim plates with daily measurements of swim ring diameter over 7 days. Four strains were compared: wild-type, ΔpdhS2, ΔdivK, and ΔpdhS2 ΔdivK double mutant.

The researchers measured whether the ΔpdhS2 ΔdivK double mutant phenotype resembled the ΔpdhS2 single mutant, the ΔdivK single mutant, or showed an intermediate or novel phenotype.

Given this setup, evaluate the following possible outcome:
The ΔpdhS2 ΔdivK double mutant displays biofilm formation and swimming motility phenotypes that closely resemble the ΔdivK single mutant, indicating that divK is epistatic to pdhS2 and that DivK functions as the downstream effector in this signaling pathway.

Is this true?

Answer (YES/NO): YES